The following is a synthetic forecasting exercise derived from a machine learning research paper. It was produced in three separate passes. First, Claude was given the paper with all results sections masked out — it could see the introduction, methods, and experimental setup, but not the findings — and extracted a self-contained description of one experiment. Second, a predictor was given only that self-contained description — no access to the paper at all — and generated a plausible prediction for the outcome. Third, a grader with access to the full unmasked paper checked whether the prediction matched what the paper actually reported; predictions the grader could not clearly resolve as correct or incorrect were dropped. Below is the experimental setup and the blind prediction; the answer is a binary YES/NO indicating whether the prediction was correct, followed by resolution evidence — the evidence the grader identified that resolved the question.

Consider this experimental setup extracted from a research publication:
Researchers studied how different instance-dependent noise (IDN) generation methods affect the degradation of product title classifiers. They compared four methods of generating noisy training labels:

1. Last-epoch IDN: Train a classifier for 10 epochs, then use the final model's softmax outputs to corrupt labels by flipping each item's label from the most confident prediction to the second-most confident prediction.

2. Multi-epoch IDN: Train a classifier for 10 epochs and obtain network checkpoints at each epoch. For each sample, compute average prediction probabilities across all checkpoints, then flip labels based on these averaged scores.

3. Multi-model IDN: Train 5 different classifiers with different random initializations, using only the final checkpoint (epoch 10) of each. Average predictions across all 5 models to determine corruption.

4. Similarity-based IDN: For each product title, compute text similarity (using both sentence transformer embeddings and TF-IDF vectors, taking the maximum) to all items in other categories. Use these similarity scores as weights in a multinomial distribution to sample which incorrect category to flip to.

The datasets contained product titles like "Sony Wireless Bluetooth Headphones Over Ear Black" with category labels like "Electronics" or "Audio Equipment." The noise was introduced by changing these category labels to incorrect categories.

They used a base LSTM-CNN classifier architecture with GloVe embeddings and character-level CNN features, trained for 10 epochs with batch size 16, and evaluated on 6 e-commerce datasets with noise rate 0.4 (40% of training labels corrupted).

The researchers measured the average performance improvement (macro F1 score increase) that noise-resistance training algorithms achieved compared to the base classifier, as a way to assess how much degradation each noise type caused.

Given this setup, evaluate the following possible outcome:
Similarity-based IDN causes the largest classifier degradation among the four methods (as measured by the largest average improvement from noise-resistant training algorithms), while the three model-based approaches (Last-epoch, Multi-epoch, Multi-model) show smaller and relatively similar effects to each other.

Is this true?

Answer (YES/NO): NO